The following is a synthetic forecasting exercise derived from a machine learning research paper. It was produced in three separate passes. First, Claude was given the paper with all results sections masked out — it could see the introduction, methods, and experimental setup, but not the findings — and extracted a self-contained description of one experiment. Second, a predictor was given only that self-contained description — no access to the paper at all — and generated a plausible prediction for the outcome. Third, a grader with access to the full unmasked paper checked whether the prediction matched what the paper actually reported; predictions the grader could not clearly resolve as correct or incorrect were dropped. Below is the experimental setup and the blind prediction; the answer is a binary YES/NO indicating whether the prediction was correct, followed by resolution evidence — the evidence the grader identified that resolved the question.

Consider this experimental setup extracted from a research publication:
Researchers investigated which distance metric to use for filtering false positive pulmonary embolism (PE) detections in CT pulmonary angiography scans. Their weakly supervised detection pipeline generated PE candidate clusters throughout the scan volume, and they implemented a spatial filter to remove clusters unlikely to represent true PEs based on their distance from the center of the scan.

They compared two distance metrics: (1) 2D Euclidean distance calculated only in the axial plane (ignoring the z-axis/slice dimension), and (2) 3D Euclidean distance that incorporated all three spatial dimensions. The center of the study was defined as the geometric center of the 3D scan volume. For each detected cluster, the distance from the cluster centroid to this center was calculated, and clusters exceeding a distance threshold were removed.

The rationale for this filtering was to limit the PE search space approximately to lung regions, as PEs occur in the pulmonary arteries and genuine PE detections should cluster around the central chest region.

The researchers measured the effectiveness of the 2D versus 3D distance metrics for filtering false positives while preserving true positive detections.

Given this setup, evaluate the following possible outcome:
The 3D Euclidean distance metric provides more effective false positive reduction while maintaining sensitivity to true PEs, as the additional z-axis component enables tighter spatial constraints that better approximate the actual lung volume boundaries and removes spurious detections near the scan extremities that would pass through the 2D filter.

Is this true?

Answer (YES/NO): NO